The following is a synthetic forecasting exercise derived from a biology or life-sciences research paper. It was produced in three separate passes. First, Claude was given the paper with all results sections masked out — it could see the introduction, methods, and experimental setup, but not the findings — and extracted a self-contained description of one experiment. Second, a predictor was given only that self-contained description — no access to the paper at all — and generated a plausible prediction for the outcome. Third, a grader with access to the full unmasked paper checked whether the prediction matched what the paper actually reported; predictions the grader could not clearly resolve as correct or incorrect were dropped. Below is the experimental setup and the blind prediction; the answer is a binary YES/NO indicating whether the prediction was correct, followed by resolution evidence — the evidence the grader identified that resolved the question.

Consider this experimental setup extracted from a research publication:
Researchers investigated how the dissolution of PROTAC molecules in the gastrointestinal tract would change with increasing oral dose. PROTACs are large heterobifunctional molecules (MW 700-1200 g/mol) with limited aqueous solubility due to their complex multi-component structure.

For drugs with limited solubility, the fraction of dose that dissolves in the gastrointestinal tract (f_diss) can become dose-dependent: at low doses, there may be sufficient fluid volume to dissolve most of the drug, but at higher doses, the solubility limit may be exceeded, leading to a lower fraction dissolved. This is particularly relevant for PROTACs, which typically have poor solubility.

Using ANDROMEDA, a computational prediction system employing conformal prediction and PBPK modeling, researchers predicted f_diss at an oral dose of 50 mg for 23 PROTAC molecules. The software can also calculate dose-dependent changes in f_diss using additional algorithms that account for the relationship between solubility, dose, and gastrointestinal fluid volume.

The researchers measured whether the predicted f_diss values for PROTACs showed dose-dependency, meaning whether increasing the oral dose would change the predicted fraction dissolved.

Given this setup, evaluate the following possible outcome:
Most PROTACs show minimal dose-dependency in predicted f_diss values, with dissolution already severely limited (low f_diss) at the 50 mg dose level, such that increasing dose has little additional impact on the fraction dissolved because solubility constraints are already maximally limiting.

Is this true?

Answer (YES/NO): NO